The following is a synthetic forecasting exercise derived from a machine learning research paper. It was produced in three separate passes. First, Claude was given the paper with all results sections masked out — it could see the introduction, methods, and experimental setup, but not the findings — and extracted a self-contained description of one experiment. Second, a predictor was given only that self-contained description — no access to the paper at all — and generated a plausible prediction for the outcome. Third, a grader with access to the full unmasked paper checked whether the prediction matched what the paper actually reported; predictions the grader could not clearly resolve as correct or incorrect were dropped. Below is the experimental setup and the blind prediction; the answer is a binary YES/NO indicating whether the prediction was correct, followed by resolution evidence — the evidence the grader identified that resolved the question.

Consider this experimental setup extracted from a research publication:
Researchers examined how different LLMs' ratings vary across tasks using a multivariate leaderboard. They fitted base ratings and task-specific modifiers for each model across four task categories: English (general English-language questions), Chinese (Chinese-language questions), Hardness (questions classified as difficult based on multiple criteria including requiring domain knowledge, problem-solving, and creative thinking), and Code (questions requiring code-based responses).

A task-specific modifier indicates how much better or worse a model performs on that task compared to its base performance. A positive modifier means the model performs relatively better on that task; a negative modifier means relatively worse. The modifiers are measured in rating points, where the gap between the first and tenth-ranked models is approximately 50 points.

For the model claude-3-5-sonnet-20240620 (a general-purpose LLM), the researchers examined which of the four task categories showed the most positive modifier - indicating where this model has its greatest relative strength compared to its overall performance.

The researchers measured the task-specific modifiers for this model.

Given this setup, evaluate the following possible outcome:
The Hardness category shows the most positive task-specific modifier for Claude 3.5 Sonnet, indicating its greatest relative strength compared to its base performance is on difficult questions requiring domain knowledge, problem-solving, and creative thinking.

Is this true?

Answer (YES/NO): NO